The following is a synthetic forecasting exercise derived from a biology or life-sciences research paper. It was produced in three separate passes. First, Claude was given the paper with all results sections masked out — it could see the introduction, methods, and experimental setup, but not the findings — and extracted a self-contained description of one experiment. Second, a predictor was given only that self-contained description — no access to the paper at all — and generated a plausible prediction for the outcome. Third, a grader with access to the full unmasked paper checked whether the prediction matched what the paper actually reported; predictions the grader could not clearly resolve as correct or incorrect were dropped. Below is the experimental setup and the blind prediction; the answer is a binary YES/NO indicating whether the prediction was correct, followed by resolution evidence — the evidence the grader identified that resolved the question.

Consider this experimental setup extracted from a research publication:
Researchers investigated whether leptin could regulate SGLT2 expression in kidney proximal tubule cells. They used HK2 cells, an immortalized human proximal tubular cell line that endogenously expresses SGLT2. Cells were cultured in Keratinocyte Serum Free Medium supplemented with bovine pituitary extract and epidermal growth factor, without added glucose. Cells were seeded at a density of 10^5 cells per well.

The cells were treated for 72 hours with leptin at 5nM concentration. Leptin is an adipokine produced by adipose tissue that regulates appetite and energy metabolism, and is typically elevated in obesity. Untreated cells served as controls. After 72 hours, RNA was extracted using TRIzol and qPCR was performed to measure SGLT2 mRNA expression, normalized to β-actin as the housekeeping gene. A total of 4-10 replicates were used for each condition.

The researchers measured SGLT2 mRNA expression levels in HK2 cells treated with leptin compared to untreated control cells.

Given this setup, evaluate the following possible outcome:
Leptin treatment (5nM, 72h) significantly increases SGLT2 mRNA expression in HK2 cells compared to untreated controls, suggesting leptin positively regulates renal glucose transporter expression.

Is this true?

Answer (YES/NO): YES